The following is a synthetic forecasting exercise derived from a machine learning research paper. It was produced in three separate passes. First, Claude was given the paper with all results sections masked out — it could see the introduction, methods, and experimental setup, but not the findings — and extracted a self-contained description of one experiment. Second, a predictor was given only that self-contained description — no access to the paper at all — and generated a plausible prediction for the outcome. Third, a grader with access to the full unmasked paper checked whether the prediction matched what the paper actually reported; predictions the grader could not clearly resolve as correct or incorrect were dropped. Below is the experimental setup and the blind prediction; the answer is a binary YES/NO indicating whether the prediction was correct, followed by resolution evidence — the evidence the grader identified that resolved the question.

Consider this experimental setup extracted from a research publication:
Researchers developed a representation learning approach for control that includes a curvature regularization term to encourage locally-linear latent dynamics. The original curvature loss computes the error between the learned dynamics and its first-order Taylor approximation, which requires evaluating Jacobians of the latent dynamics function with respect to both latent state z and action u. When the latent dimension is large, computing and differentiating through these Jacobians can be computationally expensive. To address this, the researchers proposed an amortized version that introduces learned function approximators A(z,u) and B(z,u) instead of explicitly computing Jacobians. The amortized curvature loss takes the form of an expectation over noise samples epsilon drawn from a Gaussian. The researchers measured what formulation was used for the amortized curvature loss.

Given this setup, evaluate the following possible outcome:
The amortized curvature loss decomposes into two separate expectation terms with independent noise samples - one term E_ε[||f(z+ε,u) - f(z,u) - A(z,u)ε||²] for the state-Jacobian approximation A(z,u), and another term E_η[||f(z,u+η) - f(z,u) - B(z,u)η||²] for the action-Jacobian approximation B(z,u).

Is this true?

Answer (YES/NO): NO